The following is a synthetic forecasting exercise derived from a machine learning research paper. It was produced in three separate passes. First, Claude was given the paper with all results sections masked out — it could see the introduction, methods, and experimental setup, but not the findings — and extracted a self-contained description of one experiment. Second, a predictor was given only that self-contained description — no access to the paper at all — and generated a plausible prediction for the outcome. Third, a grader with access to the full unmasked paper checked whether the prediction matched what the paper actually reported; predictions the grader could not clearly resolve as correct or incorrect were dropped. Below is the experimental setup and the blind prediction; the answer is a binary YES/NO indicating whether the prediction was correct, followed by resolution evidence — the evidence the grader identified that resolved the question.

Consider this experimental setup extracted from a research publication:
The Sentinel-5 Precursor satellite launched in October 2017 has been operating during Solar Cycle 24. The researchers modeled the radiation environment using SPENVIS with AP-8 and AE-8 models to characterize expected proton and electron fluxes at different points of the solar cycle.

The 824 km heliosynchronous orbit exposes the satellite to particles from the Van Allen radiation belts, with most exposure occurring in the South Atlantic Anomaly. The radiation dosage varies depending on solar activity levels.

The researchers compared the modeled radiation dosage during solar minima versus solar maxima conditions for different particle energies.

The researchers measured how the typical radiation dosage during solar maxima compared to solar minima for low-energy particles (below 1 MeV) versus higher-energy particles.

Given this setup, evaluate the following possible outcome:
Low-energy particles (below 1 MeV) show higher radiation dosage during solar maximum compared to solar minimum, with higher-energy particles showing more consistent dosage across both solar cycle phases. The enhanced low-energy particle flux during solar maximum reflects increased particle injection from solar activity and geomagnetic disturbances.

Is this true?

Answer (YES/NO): YES